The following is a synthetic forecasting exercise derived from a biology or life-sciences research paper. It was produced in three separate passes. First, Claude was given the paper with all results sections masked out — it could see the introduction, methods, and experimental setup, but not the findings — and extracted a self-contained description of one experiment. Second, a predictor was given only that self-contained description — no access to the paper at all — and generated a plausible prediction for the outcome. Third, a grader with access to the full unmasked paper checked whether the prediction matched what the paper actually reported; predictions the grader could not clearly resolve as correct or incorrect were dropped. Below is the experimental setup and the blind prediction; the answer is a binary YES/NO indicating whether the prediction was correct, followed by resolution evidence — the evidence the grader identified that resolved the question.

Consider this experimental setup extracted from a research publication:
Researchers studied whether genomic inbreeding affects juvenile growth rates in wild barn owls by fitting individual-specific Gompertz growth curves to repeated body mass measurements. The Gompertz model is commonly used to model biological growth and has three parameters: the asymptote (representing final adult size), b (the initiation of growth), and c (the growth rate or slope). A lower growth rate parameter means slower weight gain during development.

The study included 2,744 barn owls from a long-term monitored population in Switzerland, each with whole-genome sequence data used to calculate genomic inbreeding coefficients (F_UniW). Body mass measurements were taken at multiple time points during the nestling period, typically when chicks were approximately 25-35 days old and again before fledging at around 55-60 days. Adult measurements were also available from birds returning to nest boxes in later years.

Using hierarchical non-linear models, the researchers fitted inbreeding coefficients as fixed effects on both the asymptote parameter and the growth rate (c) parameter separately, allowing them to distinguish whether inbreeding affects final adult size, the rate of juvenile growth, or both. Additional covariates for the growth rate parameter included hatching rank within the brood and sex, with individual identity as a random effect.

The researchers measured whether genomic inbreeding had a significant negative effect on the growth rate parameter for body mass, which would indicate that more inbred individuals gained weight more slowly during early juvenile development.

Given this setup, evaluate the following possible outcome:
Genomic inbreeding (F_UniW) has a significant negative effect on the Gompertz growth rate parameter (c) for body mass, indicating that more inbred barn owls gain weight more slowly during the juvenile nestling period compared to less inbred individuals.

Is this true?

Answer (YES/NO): YES